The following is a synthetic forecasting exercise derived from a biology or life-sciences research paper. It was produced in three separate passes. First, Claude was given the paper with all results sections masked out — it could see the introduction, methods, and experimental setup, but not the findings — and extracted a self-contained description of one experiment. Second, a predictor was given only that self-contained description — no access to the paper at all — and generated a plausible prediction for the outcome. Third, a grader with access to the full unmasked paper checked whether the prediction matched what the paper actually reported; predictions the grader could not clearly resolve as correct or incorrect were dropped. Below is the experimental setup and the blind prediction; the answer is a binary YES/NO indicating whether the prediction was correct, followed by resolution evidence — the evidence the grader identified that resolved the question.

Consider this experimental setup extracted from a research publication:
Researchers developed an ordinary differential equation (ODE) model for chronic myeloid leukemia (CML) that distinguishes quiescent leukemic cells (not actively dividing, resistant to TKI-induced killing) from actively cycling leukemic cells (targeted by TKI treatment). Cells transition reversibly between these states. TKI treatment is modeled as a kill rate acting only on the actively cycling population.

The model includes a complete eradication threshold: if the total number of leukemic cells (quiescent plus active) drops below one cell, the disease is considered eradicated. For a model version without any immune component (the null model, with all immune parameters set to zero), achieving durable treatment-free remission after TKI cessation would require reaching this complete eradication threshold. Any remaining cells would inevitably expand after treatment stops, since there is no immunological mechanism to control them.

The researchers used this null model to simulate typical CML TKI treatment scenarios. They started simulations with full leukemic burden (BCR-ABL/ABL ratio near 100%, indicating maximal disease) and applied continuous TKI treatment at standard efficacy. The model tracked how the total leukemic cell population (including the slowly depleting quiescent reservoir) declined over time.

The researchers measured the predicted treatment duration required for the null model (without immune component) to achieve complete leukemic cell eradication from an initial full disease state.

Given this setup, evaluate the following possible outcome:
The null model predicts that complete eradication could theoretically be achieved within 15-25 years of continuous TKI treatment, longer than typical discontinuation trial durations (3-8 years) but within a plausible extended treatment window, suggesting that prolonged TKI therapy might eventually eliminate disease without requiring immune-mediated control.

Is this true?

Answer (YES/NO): NO